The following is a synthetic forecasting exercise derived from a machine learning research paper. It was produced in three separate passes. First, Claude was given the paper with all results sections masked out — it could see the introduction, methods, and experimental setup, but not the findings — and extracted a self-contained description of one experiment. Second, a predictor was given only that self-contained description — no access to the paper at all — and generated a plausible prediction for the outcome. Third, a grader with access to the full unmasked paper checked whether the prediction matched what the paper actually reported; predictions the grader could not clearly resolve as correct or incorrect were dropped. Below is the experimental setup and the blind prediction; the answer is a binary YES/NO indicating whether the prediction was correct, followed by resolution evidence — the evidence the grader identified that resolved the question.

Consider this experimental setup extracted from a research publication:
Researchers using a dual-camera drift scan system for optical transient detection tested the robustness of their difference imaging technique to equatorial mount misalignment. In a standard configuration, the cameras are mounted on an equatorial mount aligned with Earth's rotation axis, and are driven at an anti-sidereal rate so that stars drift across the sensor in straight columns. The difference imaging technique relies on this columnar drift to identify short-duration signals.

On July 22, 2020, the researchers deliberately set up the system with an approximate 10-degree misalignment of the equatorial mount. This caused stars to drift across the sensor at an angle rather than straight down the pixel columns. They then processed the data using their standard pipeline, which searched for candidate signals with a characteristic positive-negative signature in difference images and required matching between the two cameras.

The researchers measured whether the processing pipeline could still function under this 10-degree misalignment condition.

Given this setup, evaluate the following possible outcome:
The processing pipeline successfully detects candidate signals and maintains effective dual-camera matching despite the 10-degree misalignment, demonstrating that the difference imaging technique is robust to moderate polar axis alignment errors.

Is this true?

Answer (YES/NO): YES